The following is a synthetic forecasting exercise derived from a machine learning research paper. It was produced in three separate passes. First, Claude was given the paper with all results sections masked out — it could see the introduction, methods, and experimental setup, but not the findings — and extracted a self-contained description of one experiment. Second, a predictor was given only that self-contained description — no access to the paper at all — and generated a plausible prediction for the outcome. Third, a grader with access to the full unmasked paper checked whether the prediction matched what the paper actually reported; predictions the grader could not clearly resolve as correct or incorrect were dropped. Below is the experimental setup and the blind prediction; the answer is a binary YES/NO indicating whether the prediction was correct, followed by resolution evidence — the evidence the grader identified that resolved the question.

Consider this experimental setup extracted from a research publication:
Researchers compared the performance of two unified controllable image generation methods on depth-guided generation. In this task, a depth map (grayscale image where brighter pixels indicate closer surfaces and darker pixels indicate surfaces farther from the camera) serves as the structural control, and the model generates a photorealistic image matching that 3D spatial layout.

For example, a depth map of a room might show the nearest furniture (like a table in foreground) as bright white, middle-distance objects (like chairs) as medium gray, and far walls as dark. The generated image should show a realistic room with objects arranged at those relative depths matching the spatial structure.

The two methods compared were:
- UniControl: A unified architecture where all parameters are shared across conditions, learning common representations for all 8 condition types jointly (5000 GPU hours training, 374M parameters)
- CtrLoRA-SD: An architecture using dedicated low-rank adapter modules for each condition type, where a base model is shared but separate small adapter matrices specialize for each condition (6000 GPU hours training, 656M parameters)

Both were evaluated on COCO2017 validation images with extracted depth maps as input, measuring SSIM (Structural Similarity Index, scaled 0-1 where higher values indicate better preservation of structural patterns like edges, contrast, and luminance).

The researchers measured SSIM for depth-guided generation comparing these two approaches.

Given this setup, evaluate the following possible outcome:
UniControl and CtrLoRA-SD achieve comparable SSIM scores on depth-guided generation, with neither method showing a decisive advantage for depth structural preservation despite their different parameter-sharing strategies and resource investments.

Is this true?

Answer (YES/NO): NO